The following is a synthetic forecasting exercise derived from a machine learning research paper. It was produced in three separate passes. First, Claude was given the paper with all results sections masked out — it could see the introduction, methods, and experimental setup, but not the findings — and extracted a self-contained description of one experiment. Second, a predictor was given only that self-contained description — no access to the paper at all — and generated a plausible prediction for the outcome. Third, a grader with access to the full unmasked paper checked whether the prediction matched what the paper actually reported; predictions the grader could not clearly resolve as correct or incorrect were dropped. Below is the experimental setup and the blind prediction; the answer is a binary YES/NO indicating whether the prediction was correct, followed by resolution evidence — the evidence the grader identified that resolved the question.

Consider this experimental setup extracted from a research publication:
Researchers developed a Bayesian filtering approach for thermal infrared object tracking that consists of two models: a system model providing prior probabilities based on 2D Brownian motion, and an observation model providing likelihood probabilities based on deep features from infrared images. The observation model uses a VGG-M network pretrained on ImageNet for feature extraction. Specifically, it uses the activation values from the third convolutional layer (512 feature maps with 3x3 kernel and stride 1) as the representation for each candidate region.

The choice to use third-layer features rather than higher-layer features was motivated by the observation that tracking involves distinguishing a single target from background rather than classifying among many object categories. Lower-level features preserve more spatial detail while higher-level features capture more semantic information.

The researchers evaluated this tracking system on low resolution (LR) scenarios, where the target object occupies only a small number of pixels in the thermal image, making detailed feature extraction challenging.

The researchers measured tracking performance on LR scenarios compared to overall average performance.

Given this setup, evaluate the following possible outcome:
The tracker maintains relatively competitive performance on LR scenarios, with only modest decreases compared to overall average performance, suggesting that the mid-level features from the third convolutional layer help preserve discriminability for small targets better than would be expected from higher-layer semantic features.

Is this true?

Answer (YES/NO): NO